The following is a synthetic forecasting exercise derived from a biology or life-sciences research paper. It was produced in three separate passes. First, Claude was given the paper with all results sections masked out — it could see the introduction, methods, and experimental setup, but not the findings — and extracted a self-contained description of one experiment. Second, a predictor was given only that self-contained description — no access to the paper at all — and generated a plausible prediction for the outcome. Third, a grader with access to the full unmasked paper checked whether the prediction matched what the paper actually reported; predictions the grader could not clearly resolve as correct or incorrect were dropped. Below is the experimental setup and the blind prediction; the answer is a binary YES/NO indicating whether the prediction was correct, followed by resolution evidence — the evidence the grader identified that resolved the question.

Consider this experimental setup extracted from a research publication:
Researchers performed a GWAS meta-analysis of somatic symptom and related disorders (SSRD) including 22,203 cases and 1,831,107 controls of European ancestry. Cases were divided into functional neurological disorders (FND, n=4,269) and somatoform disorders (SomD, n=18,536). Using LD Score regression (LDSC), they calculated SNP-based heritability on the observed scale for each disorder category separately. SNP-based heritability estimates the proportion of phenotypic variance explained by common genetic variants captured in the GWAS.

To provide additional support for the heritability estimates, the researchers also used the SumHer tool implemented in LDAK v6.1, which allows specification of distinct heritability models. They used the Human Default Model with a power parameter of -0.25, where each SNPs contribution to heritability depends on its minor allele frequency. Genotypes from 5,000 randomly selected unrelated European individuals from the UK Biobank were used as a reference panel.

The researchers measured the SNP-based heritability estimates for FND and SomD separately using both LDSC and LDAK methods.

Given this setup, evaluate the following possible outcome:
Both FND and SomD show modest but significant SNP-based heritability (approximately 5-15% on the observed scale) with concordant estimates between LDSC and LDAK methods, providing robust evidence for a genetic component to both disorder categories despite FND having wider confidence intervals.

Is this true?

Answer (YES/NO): NO